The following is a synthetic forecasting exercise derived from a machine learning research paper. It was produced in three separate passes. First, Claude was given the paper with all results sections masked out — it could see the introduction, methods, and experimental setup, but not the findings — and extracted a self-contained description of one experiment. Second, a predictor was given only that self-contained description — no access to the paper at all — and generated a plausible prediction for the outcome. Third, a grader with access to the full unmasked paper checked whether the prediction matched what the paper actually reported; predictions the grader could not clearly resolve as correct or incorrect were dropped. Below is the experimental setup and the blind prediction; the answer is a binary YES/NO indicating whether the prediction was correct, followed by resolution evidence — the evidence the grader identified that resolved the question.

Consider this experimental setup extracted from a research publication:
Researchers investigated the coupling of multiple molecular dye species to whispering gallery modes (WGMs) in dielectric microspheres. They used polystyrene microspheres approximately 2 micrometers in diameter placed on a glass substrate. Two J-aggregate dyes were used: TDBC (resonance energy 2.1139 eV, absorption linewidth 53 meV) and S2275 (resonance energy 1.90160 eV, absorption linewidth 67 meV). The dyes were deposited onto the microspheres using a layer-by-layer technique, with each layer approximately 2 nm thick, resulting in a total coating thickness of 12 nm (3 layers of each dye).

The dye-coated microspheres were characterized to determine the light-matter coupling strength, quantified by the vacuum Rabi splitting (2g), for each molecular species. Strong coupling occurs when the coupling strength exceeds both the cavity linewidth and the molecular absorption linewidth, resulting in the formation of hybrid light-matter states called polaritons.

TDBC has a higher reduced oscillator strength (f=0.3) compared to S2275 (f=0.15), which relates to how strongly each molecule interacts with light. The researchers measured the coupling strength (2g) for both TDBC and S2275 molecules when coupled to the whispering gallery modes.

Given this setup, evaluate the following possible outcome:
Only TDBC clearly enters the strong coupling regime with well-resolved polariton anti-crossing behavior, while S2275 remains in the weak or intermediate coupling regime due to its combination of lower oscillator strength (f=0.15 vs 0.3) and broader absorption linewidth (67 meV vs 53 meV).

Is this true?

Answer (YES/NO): NO